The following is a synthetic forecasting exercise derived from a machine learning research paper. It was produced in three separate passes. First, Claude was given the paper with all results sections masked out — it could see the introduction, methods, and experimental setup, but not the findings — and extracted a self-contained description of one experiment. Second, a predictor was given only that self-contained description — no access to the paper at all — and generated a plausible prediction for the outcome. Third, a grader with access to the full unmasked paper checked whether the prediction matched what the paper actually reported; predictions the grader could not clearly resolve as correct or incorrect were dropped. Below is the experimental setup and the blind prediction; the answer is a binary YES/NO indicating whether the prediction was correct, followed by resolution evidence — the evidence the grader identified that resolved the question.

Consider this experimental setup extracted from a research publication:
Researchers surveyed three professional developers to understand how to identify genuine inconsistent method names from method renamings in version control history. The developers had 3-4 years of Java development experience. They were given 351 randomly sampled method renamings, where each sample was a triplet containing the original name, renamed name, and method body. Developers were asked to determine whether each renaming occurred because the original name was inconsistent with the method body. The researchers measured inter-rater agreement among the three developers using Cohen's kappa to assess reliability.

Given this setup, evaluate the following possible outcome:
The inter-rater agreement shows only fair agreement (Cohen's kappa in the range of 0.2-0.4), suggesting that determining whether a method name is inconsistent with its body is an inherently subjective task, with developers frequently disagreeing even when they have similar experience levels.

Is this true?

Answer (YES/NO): NO